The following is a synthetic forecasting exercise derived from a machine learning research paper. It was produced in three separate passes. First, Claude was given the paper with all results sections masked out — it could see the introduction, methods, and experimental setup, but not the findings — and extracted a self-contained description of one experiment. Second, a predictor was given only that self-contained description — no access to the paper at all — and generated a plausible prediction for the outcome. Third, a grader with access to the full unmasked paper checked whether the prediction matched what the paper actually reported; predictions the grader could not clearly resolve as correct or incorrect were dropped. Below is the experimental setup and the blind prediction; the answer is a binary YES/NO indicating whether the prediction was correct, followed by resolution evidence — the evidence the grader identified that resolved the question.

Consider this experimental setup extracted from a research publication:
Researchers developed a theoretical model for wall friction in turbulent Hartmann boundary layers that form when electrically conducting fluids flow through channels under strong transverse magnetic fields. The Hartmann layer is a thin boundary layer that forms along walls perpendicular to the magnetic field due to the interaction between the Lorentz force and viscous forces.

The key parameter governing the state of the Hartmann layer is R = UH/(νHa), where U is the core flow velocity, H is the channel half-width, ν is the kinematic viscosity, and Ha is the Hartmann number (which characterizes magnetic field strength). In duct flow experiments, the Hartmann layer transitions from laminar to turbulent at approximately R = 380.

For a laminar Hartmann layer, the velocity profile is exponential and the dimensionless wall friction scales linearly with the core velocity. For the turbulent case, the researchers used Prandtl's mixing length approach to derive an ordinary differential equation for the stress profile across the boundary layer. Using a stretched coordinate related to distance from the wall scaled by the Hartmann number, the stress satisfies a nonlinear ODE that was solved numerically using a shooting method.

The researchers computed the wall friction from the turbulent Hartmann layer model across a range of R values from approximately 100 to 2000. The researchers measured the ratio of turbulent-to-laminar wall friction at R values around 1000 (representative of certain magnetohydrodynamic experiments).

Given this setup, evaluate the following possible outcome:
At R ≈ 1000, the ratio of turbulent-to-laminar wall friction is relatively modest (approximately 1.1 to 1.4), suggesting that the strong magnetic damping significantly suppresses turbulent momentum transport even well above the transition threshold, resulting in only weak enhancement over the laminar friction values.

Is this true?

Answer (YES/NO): NO